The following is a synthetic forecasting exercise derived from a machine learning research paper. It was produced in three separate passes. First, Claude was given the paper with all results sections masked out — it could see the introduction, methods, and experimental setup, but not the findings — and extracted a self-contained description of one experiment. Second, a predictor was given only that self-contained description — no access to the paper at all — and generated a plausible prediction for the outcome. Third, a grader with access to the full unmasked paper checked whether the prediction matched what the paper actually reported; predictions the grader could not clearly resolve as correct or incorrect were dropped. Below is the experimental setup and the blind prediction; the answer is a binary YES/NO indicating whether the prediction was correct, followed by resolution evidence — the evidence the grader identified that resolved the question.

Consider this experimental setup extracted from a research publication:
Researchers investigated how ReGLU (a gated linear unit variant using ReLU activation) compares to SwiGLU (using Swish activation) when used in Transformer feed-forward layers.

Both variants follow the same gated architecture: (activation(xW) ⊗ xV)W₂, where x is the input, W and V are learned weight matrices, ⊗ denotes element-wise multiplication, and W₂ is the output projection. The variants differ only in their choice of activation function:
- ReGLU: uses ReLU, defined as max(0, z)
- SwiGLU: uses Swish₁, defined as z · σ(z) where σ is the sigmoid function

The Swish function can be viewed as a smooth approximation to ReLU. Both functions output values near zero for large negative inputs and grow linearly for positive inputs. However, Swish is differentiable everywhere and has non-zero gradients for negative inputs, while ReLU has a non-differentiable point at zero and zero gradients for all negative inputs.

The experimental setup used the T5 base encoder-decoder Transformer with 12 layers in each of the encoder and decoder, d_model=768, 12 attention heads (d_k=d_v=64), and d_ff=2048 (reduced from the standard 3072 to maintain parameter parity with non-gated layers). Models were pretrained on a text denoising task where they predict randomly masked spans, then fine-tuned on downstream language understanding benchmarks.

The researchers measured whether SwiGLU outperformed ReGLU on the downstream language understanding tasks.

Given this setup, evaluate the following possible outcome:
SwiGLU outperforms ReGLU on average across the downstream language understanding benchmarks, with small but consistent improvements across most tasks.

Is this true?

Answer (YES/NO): NO